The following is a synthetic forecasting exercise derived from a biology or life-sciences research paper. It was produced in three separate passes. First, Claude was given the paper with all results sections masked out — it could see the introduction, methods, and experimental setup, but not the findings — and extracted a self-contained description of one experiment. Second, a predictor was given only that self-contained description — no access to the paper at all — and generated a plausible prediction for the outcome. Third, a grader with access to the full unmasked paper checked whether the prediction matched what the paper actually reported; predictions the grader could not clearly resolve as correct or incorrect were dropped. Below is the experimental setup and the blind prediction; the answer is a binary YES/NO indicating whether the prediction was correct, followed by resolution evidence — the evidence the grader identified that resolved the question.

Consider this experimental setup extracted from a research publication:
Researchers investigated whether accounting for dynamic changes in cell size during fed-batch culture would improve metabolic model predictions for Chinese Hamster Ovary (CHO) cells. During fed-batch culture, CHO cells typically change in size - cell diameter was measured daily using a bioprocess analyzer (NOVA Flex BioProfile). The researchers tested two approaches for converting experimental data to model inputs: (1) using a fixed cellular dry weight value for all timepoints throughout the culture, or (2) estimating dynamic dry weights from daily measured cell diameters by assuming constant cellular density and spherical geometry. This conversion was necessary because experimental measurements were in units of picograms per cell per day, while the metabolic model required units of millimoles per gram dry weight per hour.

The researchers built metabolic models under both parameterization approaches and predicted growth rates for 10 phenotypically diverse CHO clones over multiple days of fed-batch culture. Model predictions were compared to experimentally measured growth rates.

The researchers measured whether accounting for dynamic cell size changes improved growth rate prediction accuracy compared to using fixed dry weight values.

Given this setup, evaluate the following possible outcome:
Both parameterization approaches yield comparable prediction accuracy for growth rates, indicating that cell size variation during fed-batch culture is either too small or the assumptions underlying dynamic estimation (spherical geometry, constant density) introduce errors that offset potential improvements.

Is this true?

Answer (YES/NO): NO